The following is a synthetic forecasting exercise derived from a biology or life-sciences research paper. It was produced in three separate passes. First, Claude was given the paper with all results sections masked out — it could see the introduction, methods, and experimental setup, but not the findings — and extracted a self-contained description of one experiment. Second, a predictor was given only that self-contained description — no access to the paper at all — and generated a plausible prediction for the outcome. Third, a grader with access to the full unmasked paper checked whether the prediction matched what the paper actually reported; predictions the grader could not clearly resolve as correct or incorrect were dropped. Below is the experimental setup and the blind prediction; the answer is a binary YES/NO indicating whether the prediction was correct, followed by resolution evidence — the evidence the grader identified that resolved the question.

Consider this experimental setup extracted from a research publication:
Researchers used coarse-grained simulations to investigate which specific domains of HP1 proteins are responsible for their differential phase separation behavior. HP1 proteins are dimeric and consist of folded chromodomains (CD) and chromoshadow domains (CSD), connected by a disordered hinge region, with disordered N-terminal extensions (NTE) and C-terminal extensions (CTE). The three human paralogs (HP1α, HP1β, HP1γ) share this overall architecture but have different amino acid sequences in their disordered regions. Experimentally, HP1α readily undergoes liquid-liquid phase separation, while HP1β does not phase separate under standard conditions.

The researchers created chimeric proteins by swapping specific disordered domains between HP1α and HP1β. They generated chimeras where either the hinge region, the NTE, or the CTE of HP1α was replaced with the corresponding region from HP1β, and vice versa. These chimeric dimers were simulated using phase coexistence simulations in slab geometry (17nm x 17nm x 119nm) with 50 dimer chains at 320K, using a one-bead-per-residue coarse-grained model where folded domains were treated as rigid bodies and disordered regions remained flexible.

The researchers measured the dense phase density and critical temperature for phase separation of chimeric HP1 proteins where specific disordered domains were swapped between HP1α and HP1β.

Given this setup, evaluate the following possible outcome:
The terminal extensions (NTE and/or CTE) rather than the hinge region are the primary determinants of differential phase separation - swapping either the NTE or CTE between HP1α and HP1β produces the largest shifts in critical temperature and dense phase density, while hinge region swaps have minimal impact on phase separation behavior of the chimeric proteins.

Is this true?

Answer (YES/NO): NO